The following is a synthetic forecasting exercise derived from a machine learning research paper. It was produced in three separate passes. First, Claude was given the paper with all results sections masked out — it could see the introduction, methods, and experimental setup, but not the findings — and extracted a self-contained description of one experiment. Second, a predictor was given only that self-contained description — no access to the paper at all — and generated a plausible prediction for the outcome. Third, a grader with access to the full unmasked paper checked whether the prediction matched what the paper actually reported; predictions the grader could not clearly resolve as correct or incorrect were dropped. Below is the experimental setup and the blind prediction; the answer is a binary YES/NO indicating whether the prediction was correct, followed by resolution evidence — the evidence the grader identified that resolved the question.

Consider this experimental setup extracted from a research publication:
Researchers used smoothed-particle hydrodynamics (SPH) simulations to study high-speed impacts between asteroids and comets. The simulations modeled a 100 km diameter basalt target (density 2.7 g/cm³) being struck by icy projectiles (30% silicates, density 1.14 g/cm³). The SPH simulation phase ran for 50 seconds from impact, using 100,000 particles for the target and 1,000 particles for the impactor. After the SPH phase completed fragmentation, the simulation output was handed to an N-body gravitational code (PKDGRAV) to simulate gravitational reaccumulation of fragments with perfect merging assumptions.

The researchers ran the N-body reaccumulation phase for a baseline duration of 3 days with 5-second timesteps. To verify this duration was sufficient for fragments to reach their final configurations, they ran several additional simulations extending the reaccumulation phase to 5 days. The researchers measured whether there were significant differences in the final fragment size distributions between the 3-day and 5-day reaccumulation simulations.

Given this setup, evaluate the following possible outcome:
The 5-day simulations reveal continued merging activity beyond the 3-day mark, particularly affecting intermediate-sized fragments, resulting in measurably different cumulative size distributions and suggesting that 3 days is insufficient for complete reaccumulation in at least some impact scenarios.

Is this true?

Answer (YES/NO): NO